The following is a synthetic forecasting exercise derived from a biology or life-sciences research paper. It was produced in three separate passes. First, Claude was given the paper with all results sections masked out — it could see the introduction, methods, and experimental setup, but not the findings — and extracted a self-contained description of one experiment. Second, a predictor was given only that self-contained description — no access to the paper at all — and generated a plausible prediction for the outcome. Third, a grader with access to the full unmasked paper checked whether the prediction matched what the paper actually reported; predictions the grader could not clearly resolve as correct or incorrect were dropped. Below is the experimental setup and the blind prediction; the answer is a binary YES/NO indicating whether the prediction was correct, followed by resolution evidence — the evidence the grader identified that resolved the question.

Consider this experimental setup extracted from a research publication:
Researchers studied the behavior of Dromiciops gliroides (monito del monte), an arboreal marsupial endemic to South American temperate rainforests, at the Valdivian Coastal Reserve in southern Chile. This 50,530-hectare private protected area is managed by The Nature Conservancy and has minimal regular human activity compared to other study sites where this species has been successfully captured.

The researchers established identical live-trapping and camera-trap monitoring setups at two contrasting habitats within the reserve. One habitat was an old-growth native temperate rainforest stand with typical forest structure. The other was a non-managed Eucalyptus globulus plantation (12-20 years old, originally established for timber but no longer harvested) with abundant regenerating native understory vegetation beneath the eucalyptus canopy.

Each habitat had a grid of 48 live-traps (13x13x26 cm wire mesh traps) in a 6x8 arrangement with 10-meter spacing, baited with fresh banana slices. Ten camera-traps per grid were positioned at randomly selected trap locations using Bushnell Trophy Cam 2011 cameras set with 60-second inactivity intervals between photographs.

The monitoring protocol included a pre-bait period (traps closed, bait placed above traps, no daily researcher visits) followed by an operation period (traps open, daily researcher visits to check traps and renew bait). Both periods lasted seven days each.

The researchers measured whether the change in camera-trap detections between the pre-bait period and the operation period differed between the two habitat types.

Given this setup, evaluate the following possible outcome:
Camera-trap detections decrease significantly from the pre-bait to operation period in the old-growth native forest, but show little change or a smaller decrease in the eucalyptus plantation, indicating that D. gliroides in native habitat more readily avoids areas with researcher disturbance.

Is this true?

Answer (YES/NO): NO